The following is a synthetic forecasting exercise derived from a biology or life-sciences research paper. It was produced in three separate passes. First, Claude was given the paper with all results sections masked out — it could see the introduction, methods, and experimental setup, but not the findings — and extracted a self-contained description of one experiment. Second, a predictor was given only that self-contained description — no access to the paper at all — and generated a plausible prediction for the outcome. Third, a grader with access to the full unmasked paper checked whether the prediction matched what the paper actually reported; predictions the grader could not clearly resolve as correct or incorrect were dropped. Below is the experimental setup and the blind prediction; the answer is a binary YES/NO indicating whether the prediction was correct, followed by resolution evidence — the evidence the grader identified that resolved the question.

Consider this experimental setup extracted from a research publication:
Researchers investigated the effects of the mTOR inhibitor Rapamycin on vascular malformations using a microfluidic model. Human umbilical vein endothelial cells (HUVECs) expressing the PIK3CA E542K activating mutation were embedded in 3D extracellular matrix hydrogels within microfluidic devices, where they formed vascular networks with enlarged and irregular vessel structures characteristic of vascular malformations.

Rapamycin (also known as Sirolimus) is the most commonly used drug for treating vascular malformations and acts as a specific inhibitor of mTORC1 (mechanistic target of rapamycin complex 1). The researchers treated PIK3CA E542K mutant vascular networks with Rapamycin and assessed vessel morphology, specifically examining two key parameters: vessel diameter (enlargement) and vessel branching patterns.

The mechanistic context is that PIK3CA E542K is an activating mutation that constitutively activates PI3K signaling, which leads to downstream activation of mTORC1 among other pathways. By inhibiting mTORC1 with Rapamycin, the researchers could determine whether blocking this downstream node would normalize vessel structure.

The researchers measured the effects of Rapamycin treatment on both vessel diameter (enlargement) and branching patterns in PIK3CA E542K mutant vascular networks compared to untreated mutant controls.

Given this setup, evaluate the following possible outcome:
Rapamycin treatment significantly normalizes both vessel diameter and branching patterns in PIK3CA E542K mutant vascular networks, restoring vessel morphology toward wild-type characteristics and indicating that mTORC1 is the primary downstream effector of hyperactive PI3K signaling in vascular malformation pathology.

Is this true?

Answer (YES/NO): NO